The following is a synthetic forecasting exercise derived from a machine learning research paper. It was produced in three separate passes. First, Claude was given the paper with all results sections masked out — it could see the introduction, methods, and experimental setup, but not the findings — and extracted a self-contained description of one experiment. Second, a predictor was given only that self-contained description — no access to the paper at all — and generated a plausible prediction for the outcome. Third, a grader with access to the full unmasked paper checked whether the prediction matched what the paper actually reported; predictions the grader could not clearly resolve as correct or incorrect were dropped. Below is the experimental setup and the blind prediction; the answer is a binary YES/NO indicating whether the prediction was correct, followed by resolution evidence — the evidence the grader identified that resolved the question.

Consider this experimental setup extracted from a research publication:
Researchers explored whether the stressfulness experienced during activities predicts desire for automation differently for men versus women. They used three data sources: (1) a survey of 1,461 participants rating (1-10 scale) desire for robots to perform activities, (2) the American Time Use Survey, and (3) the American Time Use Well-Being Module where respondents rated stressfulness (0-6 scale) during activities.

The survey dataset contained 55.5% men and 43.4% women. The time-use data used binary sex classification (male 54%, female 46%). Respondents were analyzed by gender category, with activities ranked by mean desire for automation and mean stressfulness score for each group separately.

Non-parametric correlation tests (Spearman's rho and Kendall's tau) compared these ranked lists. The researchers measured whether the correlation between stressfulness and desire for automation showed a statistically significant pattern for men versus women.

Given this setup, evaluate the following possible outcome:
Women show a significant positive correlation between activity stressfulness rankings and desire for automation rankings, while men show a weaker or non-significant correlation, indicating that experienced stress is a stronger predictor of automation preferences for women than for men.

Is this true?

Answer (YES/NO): YES